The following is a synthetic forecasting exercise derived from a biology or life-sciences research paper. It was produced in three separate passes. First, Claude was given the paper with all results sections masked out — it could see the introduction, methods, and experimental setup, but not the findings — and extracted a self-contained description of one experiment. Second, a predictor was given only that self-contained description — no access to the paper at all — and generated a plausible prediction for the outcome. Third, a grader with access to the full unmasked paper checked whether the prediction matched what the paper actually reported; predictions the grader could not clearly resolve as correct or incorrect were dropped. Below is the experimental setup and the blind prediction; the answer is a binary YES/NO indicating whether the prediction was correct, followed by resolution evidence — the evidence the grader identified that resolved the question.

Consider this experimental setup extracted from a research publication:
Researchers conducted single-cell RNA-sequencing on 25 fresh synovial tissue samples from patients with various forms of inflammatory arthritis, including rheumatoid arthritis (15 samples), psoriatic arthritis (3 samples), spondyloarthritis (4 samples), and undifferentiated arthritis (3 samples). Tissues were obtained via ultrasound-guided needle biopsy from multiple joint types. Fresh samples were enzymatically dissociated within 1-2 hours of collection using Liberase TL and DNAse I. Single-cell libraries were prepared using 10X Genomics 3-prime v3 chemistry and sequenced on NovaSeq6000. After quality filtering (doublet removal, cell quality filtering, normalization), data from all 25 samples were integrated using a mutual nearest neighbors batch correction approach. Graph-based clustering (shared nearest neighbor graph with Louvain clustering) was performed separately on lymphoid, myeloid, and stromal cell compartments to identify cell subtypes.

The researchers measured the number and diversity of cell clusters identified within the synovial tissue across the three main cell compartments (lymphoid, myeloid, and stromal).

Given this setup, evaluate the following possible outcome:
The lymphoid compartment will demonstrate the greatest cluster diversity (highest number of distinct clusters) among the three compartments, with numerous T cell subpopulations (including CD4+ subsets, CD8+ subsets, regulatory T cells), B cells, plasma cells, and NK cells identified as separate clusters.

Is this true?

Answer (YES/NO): NO